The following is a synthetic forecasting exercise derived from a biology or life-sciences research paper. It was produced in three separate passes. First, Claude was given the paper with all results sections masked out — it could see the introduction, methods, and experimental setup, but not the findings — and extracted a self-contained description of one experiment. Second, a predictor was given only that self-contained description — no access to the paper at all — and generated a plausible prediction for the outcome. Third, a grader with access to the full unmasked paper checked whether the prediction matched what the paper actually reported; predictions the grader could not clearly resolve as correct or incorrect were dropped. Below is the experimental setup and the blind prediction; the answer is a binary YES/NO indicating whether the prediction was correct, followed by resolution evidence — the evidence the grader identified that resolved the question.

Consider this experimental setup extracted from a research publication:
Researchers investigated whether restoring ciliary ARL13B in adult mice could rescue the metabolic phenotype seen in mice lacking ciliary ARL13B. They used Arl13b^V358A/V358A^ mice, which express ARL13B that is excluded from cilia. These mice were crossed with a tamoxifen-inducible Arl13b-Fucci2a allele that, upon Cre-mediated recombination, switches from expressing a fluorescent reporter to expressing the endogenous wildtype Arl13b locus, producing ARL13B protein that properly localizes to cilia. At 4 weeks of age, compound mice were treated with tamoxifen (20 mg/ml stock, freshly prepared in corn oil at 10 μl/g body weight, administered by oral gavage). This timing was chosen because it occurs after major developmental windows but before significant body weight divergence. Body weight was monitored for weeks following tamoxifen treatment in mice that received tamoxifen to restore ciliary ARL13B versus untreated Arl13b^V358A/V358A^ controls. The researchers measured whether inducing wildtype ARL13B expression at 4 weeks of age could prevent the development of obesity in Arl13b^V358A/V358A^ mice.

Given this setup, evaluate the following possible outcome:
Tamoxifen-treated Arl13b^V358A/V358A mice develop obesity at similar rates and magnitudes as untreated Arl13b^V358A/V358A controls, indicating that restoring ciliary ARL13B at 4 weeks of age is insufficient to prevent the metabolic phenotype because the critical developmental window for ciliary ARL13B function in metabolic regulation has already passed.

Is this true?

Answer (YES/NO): NO